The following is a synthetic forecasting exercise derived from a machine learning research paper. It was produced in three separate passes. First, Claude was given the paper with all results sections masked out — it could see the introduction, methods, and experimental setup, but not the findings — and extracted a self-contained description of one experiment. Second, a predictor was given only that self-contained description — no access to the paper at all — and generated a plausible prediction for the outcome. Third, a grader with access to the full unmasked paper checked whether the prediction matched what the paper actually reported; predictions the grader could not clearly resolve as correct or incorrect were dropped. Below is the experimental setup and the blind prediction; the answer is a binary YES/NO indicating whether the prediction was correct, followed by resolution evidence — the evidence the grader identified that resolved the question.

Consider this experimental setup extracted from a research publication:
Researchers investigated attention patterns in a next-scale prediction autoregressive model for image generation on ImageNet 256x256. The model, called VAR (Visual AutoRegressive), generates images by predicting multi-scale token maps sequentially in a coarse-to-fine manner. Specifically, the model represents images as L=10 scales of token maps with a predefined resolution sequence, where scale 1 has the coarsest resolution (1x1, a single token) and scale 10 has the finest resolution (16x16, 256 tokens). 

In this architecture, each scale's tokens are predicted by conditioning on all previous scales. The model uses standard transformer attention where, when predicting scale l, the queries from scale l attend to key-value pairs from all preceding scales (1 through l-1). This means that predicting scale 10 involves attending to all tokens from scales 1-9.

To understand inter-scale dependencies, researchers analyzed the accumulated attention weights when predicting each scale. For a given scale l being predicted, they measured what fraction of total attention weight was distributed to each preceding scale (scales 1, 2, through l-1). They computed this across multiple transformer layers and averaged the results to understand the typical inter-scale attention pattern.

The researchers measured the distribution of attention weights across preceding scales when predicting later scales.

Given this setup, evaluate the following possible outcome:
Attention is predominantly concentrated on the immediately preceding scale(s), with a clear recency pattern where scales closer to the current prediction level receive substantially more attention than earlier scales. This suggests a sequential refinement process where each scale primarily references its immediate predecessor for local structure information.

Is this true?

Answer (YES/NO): YES